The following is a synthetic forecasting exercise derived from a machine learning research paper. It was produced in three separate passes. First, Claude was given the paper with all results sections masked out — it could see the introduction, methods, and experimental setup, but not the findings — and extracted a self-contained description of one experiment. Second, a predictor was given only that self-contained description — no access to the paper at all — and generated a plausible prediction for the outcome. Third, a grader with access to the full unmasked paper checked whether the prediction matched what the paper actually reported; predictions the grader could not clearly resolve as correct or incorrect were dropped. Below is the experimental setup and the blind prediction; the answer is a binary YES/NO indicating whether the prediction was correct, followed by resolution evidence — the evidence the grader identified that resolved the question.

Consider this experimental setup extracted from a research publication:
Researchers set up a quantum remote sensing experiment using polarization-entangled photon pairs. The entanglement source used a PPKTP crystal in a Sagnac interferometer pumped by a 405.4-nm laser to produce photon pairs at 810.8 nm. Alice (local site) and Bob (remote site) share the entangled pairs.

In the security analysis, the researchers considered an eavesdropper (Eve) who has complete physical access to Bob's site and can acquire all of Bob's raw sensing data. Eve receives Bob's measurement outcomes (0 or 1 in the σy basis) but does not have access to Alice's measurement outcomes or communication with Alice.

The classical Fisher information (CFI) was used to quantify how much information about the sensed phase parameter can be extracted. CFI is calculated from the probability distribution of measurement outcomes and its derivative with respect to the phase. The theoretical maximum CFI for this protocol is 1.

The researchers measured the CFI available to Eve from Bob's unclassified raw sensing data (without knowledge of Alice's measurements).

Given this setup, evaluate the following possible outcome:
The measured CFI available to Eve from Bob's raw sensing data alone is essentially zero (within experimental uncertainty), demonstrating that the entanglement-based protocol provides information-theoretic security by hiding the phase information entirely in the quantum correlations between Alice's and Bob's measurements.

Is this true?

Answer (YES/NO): NO